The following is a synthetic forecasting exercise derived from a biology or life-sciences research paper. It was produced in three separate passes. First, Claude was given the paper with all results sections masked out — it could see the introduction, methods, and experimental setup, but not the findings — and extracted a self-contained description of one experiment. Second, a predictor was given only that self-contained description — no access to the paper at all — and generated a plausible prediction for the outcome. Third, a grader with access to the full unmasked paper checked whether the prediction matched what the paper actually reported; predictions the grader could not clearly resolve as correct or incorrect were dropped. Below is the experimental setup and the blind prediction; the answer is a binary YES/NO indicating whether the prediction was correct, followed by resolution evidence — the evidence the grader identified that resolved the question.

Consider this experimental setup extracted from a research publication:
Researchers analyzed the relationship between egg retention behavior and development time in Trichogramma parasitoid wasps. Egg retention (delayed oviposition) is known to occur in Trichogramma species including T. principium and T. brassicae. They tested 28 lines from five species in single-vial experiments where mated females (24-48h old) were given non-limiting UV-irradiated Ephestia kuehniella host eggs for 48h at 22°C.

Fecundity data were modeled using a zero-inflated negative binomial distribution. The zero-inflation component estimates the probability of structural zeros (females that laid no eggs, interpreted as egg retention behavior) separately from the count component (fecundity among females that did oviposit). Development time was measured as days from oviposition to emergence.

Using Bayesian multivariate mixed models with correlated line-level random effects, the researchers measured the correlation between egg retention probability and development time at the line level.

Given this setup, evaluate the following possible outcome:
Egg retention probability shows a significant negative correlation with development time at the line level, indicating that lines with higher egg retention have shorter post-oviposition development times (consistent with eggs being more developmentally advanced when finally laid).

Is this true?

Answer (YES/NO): NO